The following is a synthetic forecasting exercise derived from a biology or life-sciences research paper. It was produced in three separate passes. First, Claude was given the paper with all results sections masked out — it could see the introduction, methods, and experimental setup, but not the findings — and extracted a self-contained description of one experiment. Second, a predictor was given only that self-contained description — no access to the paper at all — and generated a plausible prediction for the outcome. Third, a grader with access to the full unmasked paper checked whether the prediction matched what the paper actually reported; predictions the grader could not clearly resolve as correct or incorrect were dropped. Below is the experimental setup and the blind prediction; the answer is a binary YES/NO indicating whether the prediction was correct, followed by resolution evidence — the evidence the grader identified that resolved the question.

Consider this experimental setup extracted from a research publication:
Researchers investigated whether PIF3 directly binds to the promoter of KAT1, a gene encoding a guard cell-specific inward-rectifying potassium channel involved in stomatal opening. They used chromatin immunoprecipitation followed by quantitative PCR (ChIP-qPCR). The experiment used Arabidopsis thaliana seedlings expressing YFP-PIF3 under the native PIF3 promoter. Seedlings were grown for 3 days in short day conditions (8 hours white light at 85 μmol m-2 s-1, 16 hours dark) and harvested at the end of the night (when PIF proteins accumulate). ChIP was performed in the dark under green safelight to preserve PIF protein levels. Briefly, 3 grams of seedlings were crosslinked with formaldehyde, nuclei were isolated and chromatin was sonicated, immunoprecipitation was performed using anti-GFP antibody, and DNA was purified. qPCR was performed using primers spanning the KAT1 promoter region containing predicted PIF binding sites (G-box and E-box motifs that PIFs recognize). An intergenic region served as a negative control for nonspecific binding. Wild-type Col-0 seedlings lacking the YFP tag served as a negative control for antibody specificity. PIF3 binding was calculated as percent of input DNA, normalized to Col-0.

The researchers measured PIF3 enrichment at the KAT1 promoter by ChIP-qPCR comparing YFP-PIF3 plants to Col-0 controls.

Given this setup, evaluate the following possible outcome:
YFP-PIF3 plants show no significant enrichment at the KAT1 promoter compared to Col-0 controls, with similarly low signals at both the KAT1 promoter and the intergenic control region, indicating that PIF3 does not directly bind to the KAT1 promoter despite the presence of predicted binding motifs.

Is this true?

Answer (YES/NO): NO